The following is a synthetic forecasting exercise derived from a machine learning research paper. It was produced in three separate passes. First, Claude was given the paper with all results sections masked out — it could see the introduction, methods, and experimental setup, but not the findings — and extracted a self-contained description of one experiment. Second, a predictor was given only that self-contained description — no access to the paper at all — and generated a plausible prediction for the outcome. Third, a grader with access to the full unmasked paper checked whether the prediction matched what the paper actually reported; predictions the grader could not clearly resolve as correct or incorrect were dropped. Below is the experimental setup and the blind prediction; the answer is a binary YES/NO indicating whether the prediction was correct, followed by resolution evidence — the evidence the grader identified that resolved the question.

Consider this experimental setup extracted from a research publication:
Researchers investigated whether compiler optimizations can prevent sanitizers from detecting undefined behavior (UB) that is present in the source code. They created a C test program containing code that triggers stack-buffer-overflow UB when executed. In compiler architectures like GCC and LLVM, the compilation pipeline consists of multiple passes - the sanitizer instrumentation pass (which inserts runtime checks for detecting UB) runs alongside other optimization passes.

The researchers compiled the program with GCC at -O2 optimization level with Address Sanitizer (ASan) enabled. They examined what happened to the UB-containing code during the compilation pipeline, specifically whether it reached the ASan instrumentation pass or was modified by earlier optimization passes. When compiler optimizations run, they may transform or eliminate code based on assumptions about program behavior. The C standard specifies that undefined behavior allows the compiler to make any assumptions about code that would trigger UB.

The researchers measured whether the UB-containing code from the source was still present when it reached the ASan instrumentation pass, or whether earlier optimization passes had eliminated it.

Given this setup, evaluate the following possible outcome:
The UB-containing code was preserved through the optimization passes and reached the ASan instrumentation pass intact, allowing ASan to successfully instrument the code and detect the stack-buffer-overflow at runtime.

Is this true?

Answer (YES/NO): NO